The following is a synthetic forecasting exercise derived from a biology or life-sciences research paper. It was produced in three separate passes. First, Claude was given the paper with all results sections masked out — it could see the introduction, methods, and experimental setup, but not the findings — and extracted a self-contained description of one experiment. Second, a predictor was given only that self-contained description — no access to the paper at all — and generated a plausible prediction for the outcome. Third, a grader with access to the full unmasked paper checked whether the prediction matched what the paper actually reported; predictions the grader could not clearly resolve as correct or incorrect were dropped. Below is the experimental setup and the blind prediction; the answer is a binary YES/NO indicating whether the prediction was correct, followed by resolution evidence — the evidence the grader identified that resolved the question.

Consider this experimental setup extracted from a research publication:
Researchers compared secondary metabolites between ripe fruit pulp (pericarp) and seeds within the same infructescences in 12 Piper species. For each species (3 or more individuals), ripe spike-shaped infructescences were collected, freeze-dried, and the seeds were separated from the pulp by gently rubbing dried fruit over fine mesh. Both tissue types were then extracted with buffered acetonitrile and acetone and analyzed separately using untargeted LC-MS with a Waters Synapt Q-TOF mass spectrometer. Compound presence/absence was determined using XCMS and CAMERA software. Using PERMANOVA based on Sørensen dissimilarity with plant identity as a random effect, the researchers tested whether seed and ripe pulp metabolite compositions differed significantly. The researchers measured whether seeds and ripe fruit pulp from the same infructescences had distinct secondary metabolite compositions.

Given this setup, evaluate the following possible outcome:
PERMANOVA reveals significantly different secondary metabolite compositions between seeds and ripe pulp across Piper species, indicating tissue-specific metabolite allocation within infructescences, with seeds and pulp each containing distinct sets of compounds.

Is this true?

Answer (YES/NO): NO